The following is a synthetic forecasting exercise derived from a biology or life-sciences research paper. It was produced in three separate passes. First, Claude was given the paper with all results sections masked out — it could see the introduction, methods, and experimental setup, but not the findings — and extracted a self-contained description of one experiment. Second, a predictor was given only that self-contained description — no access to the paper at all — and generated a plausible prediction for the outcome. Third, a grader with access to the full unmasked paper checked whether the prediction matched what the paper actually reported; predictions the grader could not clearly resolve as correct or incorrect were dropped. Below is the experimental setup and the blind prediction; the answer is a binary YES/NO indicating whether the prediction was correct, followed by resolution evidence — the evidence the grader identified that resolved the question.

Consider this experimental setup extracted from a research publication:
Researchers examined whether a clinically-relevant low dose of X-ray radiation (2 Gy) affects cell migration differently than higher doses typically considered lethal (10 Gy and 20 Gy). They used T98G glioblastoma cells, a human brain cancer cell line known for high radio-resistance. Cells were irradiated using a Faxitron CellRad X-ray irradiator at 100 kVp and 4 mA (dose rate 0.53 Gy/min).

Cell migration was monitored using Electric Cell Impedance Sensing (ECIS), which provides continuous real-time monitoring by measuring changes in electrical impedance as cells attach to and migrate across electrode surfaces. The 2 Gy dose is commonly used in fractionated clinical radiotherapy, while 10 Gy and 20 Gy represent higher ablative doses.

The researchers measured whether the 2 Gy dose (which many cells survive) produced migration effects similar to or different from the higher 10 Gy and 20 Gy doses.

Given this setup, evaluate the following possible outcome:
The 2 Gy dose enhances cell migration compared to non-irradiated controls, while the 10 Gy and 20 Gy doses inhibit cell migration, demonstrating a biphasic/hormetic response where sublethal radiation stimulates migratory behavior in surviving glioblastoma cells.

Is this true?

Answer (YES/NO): NO